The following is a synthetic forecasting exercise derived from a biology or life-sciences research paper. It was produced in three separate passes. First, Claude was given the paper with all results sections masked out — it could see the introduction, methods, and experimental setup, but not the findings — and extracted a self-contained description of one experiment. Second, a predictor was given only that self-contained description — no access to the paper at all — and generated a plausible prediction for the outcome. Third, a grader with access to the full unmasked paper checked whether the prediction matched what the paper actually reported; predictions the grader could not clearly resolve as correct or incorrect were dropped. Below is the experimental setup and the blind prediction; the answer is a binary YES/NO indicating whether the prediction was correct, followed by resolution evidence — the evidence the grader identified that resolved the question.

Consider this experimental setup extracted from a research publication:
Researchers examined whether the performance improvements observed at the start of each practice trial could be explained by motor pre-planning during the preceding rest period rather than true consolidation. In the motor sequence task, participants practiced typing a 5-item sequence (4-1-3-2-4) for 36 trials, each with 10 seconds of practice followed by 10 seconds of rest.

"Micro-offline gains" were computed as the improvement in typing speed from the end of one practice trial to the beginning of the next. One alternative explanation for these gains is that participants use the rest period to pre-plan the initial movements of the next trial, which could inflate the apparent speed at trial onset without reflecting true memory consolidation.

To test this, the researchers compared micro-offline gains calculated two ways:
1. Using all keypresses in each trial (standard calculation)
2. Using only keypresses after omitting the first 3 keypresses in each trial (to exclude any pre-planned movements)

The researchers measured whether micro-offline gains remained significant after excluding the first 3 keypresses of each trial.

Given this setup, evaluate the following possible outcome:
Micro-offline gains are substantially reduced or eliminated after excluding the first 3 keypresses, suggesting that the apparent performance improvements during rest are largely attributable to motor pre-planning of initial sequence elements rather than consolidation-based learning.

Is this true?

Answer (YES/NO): NO